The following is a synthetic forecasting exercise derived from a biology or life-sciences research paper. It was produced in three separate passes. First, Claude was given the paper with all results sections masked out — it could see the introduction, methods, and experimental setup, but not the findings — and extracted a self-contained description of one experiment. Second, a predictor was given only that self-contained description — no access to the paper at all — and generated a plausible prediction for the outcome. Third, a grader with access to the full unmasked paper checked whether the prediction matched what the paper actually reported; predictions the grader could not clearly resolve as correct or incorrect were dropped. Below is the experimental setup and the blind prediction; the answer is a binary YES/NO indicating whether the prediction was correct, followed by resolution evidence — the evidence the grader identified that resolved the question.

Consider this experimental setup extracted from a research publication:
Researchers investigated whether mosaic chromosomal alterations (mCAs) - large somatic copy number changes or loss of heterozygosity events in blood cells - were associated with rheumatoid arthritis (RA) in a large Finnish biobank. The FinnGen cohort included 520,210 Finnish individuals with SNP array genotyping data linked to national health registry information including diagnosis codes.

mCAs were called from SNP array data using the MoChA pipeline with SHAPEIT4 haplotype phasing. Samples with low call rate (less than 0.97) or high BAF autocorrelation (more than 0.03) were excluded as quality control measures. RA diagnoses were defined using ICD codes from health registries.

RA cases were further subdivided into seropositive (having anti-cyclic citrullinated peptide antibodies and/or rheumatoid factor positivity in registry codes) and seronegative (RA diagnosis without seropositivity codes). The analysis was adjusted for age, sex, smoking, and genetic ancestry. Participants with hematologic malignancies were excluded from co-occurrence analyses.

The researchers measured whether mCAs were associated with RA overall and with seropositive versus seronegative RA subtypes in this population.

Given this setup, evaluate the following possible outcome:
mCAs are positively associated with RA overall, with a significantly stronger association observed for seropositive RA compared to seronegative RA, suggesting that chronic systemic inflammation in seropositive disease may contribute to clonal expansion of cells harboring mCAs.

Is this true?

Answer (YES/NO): NO